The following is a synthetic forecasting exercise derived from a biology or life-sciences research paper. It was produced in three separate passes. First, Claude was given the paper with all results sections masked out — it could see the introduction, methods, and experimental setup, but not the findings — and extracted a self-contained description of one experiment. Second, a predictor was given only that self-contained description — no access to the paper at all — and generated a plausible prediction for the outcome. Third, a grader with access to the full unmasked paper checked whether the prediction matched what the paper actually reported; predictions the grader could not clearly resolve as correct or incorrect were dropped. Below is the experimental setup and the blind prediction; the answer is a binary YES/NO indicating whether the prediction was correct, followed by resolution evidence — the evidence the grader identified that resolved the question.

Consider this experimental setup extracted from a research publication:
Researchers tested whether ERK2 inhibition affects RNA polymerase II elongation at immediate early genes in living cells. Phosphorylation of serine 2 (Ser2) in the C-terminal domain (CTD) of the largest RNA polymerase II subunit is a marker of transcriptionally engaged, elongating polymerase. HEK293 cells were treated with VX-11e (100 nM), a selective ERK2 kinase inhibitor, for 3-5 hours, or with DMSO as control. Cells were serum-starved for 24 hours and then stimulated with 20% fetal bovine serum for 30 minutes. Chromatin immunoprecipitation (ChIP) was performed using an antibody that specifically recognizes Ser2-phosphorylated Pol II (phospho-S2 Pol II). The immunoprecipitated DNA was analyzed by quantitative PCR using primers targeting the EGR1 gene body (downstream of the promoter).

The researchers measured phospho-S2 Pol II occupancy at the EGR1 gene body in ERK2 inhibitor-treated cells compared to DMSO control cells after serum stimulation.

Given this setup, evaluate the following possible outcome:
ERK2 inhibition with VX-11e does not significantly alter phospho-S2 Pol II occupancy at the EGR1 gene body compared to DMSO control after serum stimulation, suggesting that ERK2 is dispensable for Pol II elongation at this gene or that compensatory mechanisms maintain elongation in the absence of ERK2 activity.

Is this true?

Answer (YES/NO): NO